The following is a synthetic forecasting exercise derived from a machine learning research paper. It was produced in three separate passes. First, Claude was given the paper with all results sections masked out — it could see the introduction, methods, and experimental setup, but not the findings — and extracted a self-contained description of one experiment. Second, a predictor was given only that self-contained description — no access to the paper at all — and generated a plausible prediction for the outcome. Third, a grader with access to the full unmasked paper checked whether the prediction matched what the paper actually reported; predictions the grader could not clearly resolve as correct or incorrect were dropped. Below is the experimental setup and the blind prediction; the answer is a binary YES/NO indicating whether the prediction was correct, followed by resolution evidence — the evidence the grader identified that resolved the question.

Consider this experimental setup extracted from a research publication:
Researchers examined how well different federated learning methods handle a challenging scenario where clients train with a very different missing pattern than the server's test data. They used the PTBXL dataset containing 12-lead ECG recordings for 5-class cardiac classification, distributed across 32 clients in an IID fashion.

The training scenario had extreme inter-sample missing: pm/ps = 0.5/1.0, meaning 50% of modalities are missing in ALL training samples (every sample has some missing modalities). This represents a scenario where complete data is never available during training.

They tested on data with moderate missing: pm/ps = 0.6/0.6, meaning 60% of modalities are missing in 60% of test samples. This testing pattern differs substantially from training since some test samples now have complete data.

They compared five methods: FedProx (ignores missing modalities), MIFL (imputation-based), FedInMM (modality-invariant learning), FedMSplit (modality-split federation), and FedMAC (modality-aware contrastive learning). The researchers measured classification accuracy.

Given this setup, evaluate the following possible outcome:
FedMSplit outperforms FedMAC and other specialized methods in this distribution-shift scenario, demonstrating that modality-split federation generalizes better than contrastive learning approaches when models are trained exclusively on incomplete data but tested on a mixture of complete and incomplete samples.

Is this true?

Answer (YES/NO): NO